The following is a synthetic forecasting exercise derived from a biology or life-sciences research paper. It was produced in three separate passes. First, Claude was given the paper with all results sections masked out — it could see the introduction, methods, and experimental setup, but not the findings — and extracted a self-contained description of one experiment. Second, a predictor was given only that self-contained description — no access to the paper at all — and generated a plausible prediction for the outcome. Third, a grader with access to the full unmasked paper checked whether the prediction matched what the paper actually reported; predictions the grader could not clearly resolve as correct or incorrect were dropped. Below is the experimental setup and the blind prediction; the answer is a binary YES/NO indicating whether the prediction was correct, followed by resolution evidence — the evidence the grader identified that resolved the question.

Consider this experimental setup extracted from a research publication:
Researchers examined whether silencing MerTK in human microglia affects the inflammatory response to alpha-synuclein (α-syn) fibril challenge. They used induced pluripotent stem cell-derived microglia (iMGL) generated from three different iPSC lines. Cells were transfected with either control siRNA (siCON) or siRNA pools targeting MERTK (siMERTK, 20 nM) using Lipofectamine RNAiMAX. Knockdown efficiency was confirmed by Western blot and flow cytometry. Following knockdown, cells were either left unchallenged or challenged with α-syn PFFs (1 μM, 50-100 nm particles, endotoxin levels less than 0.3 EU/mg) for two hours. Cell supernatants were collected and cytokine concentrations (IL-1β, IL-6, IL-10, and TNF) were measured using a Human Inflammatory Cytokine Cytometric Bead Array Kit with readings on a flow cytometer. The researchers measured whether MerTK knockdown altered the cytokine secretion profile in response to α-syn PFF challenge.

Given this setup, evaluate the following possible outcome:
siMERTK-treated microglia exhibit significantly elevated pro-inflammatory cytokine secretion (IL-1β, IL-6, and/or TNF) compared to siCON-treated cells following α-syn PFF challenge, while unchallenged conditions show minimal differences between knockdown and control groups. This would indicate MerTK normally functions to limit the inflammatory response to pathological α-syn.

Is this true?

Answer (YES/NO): NO